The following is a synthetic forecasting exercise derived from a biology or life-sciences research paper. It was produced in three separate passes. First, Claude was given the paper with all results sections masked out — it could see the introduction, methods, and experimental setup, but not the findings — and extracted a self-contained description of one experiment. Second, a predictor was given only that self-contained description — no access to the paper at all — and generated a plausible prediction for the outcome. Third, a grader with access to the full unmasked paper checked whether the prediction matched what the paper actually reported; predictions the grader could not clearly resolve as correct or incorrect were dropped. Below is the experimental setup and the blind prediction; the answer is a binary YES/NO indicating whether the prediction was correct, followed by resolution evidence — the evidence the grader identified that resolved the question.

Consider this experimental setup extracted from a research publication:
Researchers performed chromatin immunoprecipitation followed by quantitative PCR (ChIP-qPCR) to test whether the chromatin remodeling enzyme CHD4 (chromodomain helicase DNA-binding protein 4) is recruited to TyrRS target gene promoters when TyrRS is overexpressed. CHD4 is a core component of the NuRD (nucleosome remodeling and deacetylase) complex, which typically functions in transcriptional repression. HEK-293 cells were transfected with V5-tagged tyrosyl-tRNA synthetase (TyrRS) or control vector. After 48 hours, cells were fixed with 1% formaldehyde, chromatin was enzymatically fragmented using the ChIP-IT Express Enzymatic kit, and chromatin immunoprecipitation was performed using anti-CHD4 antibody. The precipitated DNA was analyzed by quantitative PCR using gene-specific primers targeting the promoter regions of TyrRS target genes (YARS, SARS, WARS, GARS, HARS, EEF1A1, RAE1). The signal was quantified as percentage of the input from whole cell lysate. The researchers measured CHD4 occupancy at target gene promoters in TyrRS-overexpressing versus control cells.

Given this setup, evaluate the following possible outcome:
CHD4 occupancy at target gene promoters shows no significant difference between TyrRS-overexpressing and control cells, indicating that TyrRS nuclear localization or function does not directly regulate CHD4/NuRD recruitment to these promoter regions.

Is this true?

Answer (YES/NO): NO